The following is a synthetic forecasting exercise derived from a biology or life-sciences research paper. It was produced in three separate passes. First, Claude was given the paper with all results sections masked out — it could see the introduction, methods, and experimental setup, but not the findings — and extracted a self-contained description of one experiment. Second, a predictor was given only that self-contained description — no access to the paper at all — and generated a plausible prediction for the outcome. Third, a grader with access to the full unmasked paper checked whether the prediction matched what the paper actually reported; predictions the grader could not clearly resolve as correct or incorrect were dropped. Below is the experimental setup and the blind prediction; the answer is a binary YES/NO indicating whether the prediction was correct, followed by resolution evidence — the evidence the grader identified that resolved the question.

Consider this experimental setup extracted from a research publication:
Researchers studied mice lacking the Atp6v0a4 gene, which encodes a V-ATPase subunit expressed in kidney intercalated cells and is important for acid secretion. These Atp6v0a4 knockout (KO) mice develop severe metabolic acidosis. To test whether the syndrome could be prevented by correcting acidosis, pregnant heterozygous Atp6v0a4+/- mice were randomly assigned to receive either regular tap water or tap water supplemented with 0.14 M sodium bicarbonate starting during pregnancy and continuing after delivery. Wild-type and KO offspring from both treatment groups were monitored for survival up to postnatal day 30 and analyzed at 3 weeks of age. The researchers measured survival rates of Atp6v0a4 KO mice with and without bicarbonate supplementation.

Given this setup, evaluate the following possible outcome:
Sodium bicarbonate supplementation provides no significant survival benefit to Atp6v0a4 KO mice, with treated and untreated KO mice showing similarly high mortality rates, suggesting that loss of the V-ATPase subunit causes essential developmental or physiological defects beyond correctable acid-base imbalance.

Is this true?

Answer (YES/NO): NO